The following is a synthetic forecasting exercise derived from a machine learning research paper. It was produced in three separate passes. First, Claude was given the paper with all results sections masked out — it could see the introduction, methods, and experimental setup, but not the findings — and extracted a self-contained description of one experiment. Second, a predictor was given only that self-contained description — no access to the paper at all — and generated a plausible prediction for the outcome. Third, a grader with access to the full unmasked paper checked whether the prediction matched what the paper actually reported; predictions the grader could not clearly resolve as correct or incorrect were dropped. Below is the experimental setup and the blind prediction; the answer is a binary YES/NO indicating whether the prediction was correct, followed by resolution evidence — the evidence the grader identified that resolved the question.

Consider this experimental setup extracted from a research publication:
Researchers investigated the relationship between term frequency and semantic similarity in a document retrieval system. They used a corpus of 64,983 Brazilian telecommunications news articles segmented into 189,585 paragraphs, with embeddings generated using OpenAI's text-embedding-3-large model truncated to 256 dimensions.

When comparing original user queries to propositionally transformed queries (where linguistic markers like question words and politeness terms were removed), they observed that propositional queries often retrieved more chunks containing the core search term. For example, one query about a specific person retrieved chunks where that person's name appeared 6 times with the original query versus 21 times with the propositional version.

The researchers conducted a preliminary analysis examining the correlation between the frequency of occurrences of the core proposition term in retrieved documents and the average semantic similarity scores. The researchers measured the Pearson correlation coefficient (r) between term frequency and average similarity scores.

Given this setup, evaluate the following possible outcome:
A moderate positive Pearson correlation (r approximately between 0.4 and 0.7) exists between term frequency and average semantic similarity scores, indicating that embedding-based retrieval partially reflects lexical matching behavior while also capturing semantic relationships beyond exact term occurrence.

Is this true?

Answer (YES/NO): YES